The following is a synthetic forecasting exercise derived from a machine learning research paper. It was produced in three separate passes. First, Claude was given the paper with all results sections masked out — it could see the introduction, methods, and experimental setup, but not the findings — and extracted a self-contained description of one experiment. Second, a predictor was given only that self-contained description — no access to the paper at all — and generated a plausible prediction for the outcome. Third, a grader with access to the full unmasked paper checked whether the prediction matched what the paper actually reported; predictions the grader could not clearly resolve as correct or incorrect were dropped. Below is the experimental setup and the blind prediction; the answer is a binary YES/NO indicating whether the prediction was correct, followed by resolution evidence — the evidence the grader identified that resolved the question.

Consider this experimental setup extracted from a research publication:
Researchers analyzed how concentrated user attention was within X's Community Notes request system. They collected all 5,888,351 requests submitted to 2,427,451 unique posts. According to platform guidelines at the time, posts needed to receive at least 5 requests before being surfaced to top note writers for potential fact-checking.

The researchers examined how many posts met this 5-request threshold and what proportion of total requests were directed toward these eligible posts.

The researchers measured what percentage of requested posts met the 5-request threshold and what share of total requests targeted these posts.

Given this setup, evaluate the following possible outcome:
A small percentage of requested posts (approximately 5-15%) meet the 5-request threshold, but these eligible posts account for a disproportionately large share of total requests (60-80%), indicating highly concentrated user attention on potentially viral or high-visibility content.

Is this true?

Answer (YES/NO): NO